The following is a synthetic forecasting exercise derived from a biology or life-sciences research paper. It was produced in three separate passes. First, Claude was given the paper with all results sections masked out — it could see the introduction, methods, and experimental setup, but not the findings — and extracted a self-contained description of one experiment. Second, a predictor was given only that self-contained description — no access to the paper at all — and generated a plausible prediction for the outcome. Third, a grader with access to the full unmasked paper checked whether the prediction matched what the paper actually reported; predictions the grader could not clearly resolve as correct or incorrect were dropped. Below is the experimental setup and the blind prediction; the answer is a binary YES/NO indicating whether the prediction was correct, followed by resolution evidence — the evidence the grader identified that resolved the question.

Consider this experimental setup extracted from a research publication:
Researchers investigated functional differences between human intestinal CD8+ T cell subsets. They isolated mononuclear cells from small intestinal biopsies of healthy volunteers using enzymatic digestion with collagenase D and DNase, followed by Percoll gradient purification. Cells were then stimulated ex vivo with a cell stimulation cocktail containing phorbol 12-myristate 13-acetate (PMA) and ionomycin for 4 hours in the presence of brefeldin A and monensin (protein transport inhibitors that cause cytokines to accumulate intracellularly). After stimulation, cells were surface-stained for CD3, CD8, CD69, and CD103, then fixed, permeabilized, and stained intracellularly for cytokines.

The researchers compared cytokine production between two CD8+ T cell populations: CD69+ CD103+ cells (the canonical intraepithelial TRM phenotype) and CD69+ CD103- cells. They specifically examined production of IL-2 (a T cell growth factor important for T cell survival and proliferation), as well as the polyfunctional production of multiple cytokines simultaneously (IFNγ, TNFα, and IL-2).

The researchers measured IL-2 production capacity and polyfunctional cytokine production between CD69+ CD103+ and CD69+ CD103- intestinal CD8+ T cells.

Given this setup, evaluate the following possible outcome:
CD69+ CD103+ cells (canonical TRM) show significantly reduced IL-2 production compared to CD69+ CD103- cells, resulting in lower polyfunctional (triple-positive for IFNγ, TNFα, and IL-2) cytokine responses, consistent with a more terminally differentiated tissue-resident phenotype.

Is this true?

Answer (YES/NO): NO